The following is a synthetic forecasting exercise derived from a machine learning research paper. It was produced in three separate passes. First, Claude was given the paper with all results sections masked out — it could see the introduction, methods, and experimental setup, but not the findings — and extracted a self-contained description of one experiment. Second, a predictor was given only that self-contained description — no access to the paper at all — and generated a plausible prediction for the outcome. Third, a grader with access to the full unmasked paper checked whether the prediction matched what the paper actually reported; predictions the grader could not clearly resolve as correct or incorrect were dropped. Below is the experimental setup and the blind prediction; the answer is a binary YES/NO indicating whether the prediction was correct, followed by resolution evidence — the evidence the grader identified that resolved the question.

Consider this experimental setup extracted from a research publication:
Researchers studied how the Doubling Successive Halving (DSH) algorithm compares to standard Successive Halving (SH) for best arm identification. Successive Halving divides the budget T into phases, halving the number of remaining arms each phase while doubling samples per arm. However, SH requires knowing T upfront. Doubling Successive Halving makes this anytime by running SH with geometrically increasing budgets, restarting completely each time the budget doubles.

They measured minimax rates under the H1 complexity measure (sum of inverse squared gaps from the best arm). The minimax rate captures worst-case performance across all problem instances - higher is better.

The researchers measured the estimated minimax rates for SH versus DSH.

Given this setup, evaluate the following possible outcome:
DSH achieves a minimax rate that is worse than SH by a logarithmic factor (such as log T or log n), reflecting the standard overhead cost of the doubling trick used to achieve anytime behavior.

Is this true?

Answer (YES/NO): NO